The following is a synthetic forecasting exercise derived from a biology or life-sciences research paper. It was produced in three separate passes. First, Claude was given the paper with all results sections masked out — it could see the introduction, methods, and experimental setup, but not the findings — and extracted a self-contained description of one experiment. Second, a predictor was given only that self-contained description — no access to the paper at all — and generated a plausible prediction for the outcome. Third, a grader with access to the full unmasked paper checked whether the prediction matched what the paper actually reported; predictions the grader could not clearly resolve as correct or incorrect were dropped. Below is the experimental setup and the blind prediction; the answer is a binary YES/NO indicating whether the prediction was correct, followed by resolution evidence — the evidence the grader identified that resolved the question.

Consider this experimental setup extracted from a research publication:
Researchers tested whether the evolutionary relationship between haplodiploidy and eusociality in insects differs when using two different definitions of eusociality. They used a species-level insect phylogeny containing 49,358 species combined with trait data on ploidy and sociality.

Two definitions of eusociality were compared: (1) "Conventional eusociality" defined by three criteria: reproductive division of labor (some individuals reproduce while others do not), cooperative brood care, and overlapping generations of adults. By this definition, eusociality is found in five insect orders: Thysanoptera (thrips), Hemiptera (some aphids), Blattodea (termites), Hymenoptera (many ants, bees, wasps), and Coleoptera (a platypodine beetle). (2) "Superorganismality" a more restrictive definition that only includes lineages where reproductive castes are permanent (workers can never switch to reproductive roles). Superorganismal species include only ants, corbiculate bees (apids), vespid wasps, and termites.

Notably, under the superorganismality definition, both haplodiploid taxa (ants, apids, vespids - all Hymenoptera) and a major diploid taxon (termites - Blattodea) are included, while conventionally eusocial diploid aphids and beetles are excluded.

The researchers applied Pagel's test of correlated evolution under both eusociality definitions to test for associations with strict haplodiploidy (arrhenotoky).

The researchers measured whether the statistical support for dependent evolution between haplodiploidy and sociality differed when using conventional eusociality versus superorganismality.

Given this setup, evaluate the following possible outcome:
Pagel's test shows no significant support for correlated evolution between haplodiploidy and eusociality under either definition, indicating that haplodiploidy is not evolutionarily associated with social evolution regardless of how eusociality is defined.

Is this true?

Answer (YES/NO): NO